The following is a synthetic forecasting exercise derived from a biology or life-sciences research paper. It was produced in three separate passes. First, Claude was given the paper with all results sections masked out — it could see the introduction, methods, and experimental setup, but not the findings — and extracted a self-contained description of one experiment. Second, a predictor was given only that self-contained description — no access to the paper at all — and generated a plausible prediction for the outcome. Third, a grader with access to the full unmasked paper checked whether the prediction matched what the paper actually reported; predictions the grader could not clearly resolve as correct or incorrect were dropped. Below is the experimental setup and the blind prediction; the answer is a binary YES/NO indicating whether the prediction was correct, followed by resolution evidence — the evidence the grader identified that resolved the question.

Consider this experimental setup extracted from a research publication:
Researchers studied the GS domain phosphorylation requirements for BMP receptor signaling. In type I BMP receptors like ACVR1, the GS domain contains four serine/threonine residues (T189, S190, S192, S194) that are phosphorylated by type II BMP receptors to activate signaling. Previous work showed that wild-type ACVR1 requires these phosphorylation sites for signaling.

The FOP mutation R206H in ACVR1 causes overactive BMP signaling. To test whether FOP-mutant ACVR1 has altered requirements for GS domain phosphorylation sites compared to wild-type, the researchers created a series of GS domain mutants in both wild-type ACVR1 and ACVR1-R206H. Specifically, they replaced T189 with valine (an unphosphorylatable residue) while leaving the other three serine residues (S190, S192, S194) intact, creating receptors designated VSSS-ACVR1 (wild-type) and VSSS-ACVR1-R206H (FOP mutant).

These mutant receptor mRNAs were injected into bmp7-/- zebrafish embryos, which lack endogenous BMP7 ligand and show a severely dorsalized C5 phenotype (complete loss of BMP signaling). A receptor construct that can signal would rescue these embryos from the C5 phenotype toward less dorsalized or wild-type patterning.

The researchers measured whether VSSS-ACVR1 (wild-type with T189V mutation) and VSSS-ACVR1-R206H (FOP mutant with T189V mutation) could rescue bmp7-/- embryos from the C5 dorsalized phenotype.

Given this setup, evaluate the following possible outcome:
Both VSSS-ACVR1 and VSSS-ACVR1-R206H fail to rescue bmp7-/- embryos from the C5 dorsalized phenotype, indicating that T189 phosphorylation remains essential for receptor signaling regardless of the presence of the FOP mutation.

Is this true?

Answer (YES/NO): NO